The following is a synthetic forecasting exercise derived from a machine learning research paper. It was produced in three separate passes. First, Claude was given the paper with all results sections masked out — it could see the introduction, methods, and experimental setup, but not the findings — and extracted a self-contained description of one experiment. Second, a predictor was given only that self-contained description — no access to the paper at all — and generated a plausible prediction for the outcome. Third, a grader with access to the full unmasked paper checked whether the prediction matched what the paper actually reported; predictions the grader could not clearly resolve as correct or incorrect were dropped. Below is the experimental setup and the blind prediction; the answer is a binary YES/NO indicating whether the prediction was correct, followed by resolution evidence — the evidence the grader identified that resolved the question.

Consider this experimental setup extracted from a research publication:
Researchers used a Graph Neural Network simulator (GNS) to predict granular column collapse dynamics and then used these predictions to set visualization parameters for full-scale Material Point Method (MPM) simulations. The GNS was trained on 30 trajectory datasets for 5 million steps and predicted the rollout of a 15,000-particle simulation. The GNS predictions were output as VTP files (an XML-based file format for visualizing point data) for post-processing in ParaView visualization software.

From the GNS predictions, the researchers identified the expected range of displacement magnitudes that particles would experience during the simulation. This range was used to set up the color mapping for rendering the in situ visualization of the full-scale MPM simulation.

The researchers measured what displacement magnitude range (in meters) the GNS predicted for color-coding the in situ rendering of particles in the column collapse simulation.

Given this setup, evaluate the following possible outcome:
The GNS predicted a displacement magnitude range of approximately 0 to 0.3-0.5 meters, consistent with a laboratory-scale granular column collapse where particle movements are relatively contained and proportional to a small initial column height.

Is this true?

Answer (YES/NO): YES